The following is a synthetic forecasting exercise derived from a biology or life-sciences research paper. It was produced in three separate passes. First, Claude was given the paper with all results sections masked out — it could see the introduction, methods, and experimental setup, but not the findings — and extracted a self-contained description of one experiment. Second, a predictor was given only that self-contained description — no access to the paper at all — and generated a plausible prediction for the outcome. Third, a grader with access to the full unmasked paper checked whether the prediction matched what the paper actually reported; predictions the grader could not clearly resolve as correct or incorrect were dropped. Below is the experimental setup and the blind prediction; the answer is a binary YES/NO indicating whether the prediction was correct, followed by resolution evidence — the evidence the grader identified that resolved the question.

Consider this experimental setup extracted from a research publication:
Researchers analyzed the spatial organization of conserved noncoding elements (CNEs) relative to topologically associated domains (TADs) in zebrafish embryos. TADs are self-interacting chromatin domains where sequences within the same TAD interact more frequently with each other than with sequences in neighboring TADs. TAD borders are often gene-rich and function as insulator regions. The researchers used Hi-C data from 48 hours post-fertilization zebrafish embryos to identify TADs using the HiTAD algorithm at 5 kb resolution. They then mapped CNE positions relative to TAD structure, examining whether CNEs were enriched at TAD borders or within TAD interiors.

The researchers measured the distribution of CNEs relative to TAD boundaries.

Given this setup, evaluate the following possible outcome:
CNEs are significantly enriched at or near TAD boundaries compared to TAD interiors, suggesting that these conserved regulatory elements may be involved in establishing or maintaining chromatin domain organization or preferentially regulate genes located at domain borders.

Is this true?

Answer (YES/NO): NO